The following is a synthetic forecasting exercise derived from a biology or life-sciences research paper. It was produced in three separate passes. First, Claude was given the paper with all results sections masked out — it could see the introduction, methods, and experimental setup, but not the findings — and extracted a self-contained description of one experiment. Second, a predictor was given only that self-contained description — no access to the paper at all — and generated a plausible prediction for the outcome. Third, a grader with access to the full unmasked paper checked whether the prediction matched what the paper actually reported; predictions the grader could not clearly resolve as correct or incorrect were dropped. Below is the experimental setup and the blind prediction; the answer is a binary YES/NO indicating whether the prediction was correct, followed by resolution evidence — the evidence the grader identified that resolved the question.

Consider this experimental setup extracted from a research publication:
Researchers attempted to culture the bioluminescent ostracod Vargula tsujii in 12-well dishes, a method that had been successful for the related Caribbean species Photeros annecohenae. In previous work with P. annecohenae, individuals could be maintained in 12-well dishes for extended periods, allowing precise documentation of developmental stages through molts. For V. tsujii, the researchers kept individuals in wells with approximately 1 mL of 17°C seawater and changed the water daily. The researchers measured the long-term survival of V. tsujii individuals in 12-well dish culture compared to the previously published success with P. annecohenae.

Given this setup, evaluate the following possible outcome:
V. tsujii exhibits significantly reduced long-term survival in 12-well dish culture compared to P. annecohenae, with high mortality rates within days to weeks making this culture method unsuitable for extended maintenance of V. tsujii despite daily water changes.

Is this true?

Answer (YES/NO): YES